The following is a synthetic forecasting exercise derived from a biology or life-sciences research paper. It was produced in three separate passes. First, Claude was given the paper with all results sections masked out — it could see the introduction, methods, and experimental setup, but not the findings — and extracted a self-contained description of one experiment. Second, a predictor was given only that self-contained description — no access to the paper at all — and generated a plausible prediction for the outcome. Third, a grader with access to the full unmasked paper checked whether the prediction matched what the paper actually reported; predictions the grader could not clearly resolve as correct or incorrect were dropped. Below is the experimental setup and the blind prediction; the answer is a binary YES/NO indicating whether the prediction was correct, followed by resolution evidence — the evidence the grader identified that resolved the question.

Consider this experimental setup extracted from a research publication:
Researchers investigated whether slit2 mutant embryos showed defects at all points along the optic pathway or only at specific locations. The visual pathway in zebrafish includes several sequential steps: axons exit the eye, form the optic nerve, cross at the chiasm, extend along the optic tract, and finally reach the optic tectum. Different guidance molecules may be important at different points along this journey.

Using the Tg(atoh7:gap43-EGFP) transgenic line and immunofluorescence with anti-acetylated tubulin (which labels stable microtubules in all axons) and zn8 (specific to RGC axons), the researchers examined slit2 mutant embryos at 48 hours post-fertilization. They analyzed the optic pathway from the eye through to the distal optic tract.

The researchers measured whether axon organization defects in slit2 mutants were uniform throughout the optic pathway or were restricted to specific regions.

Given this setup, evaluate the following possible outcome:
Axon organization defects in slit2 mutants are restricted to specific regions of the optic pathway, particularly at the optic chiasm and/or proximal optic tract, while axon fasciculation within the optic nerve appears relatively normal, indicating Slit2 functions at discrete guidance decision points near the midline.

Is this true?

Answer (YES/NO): NO